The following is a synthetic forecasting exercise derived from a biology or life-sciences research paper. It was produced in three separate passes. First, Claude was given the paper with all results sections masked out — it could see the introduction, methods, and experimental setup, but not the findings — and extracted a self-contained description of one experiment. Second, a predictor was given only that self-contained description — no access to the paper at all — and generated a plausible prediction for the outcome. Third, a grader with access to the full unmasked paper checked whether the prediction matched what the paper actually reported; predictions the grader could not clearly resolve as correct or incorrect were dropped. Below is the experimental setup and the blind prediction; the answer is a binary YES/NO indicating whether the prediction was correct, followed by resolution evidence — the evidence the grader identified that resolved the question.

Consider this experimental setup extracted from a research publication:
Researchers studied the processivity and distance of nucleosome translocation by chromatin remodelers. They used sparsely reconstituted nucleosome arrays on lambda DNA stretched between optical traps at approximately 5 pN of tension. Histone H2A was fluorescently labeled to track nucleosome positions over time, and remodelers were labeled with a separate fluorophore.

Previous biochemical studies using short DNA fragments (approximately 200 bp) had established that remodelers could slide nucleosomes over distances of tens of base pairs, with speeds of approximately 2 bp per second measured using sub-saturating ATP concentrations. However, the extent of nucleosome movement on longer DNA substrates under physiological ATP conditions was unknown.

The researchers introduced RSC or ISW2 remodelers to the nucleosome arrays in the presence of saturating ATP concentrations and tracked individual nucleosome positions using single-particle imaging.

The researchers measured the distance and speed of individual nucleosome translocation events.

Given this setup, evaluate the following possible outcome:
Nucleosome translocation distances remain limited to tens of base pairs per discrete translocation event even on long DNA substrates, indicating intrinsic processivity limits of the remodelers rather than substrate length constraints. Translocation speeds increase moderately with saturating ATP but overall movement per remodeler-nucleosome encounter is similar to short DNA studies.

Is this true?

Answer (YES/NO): NO